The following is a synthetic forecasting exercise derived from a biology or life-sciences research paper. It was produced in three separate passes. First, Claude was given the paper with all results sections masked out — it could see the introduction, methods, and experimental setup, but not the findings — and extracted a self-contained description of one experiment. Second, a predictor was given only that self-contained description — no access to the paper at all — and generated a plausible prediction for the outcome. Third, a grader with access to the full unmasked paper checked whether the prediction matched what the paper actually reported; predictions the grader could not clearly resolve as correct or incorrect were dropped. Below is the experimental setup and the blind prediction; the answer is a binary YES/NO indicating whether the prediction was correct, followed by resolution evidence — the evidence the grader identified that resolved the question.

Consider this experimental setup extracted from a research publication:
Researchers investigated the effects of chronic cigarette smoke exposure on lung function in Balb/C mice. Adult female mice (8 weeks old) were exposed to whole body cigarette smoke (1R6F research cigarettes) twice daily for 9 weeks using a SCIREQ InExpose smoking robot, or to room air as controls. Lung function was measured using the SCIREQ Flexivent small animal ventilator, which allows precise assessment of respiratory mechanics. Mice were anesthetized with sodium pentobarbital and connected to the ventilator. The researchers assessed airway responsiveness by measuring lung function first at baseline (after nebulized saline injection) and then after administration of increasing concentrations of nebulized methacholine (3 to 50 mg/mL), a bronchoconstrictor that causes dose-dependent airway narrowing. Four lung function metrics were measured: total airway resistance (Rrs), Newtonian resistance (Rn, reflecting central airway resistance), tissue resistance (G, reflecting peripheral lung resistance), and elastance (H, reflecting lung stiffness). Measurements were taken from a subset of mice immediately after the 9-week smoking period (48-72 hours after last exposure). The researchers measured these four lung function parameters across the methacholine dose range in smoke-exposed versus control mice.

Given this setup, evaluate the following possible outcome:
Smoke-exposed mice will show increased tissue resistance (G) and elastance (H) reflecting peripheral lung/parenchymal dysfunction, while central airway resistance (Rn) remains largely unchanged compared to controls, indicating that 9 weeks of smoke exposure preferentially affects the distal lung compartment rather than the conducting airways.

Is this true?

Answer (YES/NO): NO